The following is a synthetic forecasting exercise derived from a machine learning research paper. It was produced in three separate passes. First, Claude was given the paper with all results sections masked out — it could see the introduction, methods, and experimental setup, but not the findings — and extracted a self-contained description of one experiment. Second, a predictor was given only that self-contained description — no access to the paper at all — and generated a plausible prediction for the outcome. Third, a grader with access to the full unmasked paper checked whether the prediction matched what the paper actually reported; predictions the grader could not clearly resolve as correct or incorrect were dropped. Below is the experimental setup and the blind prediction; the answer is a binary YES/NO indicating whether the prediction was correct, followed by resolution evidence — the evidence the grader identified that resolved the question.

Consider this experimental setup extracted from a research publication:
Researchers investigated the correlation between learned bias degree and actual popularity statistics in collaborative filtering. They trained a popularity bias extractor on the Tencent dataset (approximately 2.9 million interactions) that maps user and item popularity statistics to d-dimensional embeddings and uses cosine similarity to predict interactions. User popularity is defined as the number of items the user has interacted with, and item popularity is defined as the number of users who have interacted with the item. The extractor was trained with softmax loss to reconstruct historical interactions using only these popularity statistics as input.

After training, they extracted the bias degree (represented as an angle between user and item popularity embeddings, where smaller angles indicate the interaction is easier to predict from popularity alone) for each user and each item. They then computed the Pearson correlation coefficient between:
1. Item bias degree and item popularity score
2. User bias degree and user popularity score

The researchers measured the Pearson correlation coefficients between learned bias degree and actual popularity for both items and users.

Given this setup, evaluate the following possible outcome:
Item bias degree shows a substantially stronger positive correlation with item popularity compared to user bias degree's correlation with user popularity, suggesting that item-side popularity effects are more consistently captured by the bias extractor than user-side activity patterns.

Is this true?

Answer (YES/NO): NO